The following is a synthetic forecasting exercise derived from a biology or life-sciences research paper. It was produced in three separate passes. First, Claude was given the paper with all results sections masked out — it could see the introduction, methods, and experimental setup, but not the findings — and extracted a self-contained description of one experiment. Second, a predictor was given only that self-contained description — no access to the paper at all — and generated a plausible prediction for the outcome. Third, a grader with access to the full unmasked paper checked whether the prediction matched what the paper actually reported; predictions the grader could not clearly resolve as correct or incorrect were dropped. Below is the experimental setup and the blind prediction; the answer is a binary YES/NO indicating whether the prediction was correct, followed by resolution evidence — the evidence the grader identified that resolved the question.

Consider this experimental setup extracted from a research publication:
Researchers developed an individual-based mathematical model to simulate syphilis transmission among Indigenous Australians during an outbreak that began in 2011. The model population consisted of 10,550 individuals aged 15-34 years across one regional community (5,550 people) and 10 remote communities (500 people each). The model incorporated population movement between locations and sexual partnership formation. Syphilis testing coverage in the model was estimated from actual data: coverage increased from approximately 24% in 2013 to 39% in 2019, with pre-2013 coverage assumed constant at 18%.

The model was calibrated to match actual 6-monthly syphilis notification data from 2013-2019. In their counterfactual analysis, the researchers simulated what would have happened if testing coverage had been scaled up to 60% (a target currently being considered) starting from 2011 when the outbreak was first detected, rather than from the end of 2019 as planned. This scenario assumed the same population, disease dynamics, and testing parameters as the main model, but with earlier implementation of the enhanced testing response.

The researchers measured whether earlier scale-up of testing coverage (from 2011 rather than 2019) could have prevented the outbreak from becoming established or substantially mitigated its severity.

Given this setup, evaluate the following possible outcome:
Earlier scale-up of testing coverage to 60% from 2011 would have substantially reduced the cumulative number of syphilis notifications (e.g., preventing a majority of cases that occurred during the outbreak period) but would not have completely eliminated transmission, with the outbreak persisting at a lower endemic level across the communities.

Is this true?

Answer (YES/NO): NO